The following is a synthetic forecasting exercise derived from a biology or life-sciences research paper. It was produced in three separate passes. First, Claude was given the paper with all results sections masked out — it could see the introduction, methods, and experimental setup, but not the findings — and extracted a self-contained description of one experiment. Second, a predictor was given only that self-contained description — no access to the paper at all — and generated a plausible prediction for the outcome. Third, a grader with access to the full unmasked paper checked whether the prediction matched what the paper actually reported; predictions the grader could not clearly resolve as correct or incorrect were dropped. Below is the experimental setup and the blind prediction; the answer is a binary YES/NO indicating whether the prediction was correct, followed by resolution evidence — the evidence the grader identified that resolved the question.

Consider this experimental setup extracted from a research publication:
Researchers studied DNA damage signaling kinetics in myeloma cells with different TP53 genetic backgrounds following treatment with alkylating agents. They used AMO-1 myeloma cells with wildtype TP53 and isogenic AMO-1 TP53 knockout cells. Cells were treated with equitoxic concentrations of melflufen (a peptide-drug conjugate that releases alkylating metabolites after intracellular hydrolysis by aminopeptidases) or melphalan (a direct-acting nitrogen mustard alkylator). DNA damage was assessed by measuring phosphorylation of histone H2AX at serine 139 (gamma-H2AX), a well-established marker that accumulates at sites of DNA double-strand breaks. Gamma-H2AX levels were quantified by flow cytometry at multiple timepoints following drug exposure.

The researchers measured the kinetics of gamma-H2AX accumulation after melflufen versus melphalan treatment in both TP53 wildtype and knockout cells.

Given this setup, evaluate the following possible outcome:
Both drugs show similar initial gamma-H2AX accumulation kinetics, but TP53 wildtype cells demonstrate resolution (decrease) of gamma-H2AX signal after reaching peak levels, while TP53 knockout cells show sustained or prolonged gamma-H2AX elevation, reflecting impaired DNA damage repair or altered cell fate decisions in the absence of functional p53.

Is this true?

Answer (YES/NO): NO